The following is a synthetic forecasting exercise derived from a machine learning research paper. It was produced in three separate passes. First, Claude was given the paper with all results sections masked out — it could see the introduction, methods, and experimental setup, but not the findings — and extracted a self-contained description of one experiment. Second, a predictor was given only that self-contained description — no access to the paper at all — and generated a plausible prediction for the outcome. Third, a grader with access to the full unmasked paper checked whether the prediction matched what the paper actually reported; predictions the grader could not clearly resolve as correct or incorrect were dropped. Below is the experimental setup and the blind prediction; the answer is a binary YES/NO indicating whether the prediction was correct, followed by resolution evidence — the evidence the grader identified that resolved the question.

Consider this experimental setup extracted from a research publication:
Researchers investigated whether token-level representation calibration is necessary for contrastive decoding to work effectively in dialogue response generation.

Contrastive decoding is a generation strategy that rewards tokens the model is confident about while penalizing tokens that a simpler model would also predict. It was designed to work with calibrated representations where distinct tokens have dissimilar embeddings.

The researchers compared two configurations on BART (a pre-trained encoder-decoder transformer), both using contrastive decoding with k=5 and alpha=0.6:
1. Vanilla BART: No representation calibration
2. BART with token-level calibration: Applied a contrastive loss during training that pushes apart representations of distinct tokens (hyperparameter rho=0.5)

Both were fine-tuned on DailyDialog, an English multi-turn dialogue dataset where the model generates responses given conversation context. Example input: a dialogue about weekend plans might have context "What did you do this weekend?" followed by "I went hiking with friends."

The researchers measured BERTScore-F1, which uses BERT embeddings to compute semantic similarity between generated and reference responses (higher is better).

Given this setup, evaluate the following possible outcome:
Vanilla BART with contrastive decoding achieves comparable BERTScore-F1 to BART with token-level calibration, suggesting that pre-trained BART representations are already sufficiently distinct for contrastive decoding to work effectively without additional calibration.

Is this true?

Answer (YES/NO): NO